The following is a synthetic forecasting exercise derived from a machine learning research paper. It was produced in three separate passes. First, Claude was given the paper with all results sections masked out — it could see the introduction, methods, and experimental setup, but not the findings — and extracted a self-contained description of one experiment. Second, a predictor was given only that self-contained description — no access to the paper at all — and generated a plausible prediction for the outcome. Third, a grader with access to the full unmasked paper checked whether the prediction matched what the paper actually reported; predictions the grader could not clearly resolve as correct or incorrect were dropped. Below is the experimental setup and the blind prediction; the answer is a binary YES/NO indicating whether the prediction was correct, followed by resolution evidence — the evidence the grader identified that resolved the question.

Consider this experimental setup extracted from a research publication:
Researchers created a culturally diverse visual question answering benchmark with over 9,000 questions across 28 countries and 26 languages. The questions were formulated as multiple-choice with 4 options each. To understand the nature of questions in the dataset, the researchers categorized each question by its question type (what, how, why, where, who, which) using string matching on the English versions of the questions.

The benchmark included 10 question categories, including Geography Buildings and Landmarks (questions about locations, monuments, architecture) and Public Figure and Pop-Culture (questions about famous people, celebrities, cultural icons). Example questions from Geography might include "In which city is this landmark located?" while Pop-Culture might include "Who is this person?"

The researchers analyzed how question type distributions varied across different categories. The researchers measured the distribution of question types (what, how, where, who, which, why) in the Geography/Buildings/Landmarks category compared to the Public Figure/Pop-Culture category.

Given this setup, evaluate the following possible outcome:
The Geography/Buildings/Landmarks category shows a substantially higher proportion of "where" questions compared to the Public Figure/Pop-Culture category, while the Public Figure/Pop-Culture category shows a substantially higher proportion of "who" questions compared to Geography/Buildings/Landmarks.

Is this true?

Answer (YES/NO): YES